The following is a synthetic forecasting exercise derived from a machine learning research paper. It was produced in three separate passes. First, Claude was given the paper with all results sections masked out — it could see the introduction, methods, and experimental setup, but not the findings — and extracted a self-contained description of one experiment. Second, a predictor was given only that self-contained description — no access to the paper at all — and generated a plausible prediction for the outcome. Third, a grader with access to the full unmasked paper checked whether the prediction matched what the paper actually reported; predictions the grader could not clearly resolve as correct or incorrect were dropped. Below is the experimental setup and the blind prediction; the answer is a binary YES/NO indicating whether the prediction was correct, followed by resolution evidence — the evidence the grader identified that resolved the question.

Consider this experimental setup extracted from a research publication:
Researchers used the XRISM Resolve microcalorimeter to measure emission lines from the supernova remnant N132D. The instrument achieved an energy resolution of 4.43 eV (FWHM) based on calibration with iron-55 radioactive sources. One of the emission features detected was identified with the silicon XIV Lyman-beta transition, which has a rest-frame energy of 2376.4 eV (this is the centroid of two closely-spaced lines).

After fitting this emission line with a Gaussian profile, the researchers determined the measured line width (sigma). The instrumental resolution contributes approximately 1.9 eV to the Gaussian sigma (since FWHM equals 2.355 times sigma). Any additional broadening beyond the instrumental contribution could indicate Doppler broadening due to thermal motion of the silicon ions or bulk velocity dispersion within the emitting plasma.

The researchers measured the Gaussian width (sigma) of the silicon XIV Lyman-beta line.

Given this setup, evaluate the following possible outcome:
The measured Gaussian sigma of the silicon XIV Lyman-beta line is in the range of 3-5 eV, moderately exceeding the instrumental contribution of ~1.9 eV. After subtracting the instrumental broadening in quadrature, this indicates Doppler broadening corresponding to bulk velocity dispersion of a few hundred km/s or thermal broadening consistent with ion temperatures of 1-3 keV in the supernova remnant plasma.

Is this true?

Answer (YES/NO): YES